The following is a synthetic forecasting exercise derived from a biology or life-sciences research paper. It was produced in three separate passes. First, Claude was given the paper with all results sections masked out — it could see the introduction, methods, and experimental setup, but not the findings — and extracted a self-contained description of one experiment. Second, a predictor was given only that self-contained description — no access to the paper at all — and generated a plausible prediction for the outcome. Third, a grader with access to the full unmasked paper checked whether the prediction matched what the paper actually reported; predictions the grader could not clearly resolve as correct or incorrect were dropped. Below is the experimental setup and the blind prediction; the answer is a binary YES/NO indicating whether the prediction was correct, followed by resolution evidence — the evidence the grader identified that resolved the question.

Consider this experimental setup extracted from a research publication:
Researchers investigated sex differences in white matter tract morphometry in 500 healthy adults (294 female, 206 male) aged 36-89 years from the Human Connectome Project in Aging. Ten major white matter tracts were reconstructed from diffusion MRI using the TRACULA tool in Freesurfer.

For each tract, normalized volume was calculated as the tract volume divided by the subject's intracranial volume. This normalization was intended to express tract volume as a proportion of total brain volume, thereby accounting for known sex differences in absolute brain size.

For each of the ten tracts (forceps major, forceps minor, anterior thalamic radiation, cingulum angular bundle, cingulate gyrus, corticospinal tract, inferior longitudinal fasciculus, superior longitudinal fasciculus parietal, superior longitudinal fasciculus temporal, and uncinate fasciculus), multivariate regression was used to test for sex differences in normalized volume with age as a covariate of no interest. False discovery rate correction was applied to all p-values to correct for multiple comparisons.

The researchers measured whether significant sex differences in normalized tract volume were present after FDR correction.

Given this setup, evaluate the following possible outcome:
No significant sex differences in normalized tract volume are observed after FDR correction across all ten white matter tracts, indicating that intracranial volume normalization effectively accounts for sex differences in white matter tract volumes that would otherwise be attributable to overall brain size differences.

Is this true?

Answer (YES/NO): NO